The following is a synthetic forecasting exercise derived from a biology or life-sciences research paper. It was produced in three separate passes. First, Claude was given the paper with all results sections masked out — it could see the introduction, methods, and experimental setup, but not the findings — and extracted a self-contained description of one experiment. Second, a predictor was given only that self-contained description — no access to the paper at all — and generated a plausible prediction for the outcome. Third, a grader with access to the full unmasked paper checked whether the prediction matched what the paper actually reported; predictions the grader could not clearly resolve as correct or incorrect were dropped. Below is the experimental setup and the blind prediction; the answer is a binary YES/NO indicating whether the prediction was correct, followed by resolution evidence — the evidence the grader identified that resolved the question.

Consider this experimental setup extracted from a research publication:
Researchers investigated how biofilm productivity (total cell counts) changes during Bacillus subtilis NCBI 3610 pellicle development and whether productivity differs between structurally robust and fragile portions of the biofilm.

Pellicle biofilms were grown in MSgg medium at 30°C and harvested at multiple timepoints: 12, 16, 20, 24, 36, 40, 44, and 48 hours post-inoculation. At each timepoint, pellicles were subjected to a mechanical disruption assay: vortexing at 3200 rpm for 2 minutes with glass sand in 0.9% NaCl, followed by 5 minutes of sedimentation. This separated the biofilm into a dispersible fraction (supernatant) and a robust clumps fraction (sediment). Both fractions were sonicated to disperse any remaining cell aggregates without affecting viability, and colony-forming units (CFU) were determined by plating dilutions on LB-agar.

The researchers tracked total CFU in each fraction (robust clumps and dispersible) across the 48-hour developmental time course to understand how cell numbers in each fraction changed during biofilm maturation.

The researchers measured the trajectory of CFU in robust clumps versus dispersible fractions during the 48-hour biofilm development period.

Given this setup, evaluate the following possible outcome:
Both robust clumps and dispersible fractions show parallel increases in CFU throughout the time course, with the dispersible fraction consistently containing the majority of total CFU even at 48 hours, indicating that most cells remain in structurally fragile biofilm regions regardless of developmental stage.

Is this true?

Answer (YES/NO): NO